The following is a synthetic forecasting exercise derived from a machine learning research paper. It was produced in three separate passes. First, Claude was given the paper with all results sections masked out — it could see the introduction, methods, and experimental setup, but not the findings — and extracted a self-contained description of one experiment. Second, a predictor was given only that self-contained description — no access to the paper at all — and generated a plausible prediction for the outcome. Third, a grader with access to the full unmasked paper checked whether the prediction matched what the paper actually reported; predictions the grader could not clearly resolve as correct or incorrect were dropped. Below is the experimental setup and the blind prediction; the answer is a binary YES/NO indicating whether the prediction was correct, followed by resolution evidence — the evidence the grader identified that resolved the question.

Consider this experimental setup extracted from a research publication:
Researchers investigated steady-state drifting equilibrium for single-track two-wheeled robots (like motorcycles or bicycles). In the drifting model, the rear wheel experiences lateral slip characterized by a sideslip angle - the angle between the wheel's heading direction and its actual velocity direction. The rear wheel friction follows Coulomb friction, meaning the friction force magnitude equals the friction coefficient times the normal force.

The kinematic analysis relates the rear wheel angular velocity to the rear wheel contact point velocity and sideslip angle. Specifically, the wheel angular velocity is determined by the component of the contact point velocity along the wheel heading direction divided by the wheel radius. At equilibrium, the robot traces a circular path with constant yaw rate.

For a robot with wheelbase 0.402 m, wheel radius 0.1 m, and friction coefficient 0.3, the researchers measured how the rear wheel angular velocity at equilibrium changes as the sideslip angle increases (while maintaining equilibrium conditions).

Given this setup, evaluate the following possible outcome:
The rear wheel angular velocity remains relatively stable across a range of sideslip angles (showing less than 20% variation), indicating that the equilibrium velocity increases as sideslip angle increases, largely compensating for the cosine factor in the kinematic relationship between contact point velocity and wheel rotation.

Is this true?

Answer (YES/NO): NO